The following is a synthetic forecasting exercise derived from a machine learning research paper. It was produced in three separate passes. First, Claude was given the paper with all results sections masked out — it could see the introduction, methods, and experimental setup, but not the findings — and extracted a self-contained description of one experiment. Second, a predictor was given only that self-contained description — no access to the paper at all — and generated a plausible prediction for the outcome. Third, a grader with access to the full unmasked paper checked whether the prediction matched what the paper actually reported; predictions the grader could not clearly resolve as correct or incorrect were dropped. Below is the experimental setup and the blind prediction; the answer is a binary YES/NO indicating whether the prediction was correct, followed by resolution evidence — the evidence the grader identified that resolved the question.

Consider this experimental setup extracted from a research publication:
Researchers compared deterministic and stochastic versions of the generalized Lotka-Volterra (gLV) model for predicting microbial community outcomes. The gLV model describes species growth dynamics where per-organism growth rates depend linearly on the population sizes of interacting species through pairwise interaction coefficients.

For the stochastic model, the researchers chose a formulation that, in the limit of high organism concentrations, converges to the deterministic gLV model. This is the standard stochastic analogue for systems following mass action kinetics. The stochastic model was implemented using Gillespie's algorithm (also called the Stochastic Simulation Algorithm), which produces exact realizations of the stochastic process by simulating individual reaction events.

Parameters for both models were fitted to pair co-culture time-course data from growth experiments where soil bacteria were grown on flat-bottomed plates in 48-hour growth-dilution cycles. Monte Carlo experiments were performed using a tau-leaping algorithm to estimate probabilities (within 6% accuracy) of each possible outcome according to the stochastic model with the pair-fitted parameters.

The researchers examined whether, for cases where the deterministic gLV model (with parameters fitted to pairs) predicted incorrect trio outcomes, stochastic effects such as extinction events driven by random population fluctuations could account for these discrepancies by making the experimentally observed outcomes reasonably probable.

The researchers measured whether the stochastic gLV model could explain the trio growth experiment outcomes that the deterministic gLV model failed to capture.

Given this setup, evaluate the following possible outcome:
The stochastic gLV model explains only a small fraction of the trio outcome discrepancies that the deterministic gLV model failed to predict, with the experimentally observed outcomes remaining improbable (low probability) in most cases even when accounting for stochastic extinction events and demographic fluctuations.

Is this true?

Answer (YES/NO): YES